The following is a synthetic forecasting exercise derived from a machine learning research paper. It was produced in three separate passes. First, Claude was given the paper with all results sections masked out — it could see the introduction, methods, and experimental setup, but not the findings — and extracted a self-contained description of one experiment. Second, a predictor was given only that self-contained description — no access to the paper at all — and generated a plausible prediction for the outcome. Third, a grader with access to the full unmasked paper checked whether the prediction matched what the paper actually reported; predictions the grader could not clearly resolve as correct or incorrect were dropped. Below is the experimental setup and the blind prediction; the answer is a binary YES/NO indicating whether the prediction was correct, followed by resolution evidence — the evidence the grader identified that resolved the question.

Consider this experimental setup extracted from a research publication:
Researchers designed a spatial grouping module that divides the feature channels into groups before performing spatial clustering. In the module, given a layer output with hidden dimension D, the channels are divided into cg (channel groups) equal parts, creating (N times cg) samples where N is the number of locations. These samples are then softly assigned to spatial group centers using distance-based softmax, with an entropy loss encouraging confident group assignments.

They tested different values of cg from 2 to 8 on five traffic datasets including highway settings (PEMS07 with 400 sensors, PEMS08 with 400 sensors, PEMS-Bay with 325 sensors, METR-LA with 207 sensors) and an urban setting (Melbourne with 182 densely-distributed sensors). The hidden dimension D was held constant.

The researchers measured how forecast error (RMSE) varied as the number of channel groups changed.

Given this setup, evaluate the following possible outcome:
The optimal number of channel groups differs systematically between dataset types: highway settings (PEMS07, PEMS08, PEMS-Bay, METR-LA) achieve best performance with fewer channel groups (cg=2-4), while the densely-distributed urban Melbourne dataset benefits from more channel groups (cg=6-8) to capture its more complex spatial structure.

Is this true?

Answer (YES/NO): NO